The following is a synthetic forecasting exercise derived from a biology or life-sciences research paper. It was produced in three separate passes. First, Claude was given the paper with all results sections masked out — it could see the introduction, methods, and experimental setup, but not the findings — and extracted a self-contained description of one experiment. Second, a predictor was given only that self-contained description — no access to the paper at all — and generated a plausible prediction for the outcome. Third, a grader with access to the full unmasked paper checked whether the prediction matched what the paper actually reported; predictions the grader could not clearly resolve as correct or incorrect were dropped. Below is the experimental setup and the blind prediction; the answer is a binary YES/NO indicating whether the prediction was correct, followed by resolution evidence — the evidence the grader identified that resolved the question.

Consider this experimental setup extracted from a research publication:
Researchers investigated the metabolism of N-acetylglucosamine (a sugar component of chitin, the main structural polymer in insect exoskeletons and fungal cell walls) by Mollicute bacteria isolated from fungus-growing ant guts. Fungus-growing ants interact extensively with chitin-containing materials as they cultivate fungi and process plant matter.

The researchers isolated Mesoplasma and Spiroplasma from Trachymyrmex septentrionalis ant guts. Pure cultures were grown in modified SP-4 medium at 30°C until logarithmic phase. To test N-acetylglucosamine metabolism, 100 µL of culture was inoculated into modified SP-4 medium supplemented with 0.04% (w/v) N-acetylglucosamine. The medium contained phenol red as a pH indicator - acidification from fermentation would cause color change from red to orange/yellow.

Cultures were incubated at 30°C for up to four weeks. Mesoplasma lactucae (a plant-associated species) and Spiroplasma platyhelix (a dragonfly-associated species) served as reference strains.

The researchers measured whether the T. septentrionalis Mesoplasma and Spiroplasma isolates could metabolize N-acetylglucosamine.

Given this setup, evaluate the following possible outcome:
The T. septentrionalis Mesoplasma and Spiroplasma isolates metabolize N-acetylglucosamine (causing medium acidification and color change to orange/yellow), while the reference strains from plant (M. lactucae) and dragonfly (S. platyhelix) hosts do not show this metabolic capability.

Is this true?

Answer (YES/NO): NO